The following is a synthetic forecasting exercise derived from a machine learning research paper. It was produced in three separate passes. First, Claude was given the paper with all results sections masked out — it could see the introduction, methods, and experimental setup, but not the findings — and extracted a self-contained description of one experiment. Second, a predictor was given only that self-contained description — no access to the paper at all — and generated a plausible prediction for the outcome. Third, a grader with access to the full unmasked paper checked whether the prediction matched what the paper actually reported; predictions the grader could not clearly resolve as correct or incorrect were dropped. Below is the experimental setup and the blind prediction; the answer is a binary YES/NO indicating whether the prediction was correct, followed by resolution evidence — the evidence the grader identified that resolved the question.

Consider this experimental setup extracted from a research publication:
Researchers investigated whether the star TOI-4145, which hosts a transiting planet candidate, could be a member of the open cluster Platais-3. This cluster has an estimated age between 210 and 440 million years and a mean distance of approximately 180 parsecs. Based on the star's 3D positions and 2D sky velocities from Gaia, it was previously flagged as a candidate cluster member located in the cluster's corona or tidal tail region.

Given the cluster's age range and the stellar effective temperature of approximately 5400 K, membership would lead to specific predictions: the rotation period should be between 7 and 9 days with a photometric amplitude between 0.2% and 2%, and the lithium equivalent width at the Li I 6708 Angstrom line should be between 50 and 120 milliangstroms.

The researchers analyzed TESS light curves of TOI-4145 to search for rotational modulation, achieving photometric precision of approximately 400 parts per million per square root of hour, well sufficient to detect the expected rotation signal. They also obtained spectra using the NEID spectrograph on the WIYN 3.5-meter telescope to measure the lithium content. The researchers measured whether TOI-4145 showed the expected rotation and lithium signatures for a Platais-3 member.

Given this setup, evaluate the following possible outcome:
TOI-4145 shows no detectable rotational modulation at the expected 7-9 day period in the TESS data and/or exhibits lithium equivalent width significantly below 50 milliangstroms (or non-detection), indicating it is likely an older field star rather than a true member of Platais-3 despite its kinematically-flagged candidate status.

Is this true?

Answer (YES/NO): YES